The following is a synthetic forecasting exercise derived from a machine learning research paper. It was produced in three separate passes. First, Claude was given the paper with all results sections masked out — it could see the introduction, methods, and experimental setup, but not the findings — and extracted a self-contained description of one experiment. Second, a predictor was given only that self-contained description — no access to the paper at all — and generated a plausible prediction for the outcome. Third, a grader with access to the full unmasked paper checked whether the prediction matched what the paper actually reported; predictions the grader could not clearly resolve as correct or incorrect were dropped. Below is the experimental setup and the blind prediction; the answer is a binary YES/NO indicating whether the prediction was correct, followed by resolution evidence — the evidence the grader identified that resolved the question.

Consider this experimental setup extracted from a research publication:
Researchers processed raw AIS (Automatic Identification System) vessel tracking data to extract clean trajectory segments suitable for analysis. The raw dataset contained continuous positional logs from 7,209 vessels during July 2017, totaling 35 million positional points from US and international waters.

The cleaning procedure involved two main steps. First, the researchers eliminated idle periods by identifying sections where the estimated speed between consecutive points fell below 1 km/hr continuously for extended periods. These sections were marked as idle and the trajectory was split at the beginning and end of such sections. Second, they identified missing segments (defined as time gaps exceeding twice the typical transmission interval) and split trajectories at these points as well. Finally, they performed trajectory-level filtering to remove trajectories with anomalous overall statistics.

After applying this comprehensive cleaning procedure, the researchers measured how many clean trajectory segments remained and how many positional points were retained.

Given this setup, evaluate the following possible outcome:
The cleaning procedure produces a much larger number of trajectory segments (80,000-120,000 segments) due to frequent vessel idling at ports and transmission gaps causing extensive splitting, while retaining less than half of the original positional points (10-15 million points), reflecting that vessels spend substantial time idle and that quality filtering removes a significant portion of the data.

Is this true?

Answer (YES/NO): NO